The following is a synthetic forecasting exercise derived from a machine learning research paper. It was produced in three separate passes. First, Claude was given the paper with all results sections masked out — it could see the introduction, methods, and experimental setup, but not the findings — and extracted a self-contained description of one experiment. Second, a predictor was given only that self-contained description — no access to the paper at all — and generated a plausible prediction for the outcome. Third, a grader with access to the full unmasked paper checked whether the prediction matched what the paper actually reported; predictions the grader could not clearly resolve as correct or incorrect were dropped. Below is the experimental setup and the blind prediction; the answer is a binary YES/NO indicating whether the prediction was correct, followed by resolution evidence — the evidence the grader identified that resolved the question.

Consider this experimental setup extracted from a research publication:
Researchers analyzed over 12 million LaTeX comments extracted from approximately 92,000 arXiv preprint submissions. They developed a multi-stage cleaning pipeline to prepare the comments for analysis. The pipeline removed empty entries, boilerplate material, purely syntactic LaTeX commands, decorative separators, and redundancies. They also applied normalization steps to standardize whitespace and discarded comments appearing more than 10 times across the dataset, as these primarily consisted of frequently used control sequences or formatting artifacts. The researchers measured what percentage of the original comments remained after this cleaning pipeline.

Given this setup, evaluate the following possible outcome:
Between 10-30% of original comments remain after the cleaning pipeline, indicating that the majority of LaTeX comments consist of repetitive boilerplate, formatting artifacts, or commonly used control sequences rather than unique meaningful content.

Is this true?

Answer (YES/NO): NO